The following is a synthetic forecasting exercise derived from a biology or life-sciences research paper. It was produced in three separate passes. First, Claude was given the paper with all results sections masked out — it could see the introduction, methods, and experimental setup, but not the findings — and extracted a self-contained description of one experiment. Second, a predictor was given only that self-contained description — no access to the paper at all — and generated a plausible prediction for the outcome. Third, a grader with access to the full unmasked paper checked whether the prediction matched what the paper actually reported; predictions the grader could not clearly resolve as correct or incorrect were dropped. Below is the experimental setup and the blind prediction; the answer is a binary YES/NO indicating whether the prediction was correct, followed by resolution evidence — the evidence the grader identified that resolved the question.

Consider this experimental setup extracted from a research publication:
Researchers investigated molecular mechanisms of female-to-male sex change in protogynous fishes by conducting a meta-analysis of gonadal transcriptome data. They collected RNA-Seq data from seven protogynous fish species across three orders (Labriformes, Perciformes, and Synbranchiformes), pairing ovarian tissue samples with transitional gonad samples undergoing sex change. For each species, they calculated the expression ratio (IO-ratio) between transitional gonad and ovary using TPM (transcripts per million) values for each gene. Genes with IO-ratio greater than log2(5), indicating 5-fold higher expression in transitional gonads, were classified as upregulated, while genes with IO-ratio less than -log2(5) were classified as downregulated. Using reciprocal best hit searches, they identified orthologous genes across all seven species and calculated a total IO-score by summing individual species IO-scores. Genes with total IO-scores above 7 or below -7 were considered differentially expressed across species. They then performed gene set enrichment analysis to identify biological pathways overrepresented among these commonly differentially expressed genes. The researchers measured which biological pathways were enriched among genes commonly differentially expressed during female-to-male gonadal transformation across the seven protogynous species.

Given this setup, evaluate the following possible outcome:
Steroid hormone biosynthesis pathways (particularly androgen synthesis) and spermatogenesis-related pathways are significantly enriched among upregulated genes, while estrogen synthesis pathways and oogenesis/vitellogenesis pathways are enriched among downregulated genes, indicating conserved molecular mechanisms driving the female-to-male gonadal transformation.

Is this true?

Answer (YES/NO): NO